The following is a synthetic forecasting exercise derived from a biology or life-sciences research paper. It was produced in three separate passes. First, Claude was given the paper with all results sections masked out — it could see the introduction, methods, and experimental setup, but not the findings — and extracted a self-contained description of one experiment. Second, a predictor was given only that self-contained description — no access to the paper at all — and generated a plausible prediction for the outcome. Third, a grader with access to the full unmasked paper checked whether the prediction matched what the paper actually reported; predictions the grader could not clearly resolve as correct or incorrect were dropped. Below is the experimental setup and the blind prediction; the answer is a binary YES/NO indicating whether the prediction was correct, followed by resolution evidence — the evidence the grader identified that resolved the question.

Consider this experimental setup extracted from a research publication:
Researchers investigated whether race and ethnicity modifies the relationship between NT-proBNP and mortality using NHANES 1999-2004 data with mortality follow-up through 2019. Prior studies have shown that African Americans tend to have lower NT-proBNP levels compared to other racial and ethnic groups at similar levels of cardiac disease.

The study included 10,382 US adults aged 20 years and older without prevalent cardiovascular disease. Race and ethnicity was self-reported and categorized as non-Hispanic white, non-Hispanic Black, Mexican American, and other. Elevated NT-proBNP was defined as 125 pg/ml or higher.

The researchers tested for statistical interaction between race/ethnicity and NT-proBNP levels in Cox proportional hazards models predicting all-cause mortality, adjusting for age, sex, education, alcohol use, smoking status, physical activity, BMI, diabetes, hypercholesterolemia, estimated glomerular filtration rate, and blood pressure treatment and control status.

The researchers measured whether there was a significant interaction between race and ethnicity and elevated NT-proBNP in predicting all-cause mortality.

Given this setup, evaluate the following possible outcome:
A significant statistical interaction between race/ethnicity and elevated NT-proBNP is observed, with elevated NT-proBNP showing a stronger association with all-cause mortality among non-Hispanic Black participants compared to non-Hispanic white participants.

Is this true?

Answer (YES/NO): NO